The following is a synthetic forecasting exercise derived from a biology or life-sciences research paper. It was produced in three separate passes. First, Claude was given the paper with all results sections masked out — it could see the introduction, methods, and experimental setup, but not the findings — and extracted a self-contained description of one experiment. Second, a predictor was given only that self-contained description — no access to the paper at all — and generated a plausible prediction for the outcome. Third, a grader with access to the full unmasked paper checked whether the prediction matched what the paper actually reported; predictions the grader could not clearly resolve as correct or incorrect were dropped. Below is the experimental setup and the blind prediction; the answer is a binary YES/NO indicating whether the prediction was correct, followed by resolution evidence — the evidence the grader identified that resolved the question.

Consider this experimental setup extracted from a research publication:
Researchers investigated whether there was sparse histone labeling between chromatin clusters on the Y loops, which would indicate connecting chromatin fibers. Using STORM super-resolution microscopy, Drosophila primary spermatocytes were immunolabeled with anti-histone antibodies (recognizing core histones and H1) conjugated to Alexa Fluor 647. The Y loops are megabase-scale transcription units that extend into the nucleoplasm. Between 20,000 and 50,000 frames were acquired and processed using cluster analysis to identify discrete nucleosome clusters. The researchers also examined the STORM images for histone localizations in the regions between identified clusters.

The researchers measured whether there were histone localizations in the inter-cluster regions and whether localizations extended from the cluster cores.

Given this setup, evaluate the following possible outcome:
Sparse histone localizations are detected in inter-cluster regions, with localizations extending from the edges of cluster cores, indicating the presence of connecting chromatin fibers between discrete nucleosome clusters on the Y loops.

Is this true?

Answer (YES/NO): YES